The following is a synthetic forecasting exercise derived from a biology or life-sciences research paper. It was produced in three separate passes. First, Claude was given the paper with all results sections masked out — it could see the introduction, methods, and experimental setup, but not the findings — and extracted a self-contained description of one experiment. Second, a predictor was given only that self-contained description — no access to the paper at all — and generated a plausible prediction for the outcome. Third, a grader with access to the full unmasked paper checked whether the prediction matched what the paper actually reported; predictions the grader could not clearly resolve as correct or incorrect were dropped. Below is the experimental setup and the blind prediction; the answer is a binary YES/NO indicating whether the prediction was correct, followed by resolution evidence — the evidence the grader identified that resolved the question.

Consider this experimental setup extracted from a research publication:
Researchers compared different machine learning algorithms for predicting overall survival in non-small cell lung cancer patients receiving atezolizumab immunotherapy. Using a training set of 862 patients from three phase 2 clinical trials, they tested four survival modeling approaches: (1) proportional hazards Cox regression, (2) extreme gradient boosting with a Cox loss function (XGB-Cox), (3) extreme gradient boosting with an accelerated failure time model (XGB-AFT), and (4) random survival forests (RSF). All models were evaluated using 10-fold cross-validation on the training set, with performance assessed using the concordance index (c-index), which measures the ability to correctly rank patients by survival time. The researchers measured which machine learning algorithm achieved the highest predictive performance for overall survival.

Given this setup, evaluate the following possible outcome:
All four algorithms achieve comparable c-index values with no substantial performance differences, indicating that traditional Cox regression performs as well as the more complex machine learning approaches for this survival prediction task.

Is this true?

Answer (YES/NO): NO